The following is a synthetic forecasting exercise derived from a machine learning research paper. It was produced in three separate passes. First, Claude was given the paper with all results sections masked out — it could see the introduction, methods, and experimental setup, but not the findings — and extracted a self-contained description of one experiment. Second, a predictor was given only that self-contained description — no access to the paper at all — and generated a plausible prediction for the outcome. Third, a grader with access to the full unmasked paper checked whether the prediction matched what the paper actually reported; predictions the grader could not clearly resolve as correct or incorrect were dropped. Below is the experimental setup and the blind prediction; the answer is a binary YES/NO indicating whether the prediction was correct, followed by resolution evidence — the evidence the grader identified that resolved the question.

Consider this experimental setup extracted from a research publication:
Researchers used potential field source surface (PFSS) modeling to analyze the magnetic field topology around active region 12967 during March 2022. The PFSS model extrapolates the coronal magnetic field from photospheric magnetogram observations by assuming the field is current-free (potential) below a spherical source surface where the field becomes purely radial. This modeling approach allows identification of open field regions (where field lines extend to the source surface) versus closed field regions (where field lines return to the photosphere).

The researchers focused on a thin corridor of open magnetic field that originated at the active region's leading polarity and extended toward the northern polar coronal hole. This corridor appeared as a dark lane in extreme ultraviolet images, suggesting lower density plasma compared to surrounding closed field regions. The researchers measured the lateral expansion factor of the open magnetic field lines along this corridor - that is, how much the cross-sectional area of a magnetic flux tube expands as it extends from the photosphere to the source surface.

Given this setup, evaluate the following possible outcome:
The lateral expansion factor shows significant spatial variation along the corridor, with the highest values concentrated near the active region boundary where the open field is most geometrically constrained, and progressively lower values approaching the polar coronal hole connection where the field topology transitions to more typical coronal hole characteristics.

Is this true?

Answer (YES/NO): YES